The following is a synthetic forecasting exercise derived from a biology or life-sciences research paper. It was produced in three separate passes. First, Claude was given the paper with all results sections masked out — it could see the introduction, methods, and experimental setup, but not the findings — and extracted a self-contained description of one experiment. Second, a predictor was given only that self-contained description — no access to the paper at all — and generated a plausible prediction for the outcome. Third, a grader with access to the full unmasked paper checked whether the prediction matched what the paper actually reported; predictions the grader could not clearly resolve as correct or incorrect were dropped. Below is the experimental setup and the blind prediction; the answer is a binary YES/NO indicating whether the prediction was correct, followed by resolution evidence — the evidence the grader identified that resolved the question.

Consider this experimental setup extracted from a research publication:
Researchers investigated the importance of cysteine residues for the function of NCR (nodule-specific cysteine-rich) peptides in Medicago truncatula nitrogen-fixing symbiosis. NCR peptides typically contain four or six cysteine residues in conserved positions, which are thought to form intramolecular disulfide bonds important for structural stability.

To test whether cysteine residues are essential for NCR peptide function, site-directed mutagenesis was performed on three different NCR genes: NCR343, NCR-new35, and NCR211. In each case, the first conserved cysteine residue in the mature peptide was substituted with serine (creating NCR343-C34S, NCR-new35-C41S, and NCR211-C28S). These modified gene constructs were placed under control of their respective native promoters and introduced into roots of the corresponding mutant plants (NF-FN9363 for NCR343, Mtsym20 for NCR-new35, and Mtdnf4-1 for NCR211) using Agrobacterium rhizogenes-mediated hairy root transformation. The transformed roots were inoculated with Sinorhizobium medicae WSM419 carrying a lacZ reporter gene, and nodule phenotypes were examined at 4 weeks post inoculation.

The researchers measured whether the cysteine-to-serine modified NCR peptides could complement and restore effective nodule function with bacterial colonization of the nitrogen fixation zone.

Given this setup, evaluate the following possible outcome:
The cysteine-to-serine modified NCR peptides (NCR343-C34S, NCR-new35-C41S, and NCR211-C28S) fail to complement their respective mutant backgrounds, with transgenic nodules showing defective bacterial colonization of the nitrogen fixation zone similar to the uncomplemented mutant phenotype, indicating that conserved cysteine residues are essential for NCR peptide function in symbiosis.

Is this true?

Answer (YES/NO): YES